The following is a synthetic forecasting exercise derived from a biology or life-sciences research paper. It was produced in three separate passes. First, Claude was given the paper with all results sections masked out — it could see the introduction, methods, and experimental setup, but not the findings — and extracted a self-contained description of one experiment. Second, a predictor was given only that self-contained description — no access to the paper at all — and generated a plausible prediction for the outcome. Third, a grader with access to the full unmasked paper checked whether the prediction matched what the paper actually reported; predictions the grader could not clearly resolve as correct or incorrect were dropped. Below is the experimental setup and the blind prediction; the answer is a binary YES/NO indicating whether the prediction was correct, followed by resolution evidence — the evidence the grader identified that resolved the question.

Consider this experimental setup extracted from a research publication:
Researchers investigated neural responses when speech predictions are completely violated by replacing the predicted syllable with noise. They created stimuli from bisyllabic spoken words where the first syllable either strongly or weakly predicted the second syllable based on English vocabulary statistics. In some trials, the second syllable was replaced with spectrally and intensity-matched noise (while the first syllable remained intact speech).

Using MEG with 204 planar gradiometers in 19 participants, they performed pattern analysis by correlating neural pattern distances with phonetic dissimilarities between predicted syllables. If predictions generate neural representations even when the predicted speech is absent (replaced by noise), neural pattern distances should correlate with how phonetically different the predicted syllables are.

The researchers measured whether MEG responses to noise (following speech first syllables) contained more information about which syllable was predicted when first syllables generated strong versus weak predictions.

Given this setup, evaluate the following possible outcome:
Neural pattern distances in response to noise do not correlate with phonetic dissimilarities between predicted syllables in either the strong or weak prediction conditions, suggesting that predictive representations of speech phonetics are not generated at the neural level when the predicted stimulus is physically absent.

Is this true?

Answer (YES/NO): NO